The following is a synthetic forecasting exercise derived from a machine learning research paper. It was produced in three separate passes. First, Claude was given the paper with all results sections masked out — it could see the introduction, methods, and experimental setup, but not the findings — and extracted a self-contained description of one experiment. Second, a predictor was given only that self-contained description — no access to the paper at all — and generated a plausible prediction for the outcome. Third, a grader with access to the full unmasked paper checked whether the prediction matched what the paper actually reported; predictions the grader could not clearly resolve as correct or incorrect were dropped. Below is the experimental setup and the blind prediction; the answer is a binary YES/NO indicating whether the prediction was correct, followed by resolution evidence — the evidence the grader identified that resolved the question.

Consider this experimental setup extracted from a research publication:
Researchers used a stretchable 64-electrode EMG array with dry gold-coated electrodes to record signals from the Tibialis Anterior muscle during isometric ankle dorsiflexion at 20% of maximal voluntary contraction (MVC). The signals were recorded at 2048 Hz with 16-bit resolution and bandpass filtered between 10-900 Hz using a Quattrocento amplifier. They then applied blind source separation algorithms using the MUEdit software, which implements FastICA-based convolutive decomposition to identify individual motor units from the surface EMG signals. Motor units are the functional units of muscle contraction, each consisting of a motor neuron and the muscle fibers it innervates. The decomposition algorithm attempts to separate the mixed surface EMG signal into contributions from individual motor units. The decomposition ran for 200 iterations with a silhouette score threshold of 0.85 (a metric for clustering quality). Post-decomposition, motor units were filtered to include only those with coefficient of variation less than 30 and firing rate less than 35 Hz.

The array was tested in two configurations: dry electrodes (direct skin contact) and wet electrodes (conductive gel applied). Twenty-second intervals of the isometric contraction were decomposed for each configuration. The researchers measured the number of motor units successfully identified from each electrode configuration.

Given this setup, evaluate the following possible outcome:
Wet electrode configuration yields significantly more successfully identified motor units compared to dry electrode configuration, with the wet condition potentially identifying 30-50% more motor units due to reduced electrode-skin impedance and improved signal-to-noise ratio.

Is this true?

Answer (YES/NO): NO